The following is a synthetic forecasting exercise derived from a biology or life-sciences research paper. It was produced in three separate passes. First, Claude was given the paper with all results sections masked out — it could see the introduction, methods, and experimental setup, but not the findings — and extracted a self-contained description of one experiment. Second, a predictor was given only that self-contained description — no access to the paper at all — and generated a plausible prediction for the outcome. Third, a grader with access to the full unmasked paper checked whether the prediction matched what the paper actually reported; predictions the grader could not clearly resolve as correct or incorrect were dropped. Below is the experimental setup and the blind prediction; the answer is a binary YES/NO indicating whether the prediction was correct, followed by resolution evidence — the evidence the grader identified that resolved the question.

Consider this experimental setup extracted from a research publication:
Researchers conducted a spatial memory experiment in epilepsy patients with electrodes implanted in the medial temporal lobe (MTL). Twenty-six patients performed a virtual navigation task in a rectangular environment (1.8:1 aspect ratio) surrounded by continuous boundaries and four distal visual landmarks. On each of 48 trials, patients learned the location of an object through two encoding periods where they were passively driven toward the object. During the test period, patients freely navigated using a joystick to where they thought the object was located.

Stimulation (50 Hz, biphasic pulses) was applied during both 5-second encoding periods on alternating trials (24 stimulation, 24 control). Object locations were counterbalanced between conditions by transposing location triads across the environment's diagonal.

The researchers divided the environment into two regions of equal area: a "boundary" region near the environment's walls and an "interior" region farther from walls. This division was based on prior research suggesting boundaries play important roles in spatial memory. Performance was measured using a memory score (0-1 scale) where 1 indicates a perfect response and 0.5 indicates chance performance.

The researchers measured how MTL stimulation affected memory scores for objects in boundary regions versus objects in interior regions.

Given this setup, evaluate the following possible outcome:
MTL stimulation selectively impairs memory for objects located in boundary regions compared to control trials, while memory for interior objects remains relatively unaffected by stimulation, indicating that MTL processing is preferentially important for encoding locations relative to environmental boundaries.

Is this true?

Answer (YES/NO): NO